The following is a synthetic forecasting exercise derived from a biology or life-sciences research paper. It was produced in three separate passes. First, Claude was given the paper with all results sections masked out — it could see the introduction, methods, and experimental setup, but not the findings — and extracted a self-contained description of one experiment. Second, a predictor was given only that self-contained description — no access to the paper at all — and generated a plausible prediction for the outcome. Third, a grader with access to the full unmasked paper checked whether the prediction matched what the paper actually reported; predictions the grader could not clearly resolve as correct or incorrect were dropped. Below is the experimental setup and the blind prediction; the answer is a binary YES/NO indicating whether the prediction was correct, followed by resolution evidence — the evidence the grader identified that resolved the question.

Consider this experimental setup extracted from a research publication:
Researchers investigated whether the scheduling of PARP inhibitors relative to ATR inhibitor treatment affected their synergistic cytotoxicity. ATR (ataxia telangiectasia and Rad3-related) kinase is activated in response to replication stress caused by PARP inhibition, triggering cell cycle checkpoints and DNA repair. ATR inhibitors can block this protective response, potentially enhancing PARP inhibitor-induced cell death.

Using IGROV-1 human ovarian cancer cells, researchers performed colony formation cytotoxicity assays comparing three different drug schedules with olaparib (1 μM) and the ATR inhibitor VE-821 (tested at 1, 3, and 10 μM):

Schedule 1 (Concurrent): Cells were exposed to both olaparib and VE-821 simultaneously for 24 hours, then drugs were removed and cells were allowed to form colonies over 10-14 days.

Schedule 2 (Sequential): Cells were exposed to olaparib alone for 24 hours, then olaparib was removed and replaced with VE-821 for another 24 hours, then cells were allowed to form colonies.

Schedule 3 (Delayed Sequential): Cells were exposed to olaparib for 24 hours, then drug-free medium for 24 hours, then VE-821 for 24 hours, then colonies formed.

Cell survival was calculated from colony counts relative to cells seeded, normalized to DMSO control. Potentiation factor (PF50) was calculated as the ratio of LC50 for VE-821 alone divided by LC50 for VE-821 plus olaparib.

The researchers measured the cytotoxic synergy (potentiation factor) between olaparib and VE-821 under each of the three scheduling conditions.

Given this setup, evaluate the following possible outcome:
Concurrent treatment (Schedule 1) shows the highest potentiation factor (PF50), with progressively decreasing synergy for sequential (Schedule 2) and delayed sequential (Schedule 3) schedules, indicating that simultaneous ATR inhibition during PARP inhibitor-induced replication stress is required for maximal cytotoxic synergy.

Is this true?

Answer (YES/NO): NO